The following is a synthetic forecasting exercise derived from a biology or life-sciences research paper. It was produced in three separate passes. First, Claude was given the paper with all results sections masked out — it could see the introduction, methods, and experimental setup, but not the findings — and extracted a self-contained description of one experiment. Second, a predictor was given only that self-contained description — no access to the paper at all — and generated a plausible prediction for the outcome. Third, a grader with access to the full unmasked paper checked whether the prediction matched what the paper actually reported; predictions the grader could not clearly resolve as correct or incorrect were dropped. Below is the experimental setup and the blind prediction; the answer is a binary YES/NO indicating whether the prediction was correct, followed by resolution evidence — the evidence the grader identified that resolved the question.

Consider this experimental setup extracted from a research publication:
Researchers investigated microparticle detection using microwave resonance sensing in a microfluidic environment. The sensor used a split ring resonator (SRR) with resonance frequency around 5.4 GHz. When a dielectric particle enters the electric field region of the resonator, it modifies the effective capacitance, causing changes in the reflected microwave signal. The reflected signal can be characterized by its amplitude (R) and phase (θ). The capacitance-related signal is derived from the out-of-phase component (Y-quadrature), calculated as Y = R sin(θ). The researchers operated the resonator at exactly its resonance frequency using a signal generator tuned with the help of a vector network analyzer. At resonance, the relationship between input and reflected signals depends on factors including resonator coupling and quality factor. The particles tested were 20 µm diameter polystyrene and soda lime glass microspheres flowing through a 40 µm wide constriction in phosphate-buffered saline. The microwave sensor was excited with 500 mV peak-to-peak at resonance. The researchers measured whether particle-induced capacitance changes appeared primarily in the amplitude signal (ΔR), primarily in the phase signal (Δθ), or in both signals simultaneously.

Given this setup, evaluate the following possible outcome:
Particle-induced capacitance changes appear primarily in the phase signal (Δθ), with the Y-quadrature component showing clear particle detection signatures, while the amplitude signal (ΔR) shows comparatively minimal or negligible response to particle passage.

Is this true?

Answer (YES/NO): NO